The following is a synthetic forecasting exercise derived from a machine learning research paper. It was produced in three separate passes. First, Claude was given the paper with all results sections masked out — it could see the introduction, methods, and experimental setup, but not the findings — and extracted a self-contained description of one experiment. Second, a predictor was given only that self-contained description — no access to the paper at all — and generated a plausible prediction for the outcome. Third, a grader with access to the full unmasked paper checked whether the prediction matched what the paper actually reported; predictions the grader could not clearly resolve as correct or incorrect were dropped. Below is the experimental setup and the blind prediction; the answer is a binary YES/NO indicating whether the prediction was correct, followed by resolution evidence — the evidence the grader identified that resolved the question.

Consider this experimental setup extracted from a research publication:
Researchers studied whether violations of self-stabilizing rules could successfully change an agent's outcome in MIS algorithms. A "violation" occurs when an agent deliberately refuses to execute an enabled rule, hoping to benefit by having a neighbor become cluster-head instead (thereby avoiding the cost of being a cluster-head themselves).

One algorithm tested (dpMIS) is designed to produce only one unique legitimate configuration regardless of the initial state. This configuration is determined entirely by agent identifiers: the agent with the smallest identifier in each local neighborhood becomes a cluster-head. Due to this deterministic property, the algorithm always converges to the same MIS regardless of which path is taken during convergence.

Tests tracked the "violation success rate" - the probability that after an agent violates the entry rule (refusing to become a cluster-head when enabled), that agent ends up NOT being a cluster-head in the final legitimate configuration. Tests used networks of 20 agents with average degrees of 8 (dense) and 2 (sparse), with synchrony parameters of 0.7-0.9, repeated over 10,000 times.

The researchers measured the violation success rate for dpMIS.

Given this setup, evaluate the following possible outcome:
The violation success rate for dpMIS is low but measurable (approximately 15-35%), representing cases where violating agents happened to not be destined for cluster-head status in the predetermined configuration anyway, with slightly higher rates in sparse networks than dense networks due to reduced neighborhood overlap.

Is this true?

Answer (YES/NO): NO